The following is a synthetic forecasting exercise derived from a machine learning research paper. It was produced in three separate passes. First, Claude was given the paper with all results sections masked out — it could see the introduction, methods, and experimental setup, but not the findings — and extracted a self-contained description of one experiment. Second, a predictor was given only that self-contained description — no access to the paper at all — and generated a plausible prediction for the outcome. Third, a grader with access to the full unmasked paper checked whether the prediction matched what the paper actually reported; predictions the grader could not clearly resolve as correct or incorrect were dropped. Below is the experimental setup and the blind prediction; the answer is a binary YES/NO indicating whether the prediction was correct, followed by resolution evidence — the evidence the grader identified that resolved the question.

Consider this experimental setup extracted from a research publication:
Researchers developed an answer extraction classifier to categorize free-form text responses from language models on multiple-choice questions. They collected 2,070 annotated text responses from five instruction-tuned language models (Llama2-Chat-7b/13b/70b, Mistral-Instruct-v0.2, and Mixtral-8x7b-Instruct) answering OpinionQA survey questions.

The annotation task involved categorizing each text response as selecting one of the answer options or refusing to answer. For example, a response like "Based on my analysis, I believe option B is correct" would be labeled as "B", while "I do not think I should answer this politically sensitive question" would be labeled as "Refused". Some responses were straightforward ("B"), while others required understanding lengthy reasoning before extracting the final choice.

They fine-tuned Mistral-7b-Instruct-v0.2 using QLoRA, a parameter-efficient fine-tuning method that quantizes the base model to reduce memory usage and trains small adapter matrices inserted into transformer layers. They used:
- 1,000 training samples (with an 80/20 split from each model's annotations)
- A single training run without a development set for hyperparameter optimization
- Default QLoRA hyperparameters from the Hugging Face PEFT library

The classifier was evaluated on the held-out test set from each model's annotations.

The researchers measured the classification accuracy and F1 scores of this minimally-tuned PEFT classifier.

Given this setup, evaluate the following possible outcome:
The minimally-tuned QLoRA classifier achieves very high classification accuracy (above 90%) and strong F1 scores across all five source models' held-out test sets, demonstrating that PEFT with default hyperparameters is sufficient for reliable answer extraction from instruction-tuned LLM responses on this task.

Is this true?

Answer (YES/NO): YES